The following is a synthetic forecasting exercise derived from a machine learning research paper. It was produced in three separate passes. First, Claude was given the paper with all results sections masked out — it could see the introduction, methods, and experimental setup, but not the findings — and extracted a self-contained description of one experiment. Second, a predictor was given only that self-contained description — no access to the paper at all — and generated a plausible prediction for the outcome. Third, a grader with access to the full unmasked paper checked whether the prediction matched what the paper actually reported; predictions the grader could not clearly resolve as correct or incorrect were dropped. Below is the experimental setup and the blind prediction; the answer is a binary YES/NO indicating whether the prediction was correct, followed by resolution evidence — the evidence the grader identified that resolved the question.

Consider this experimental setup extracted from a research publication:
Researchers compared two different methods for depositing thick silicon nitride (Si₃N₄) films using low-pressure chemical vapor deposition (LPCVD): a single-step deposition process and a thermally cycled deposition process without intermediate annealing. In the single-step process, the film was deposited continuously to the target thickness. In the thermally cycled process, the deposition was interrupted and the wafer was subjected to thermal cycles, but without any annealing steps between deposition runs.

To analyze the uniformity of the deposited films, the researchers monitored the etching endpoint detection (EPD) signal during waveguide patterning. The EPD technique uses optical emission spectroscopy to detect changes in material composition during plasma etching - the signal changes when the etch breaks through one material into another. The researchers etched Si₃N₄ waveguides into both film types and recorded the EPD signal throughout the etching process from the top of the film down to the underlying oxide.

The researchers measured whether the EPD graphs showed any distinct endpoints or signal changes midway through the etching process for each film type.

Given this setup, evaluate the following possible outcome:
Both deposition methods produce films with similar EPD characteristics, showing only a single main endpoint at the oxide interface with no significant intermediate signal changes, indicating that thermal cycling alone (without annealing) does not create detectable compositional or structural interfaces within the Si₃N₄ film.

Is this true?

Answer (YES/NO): NO